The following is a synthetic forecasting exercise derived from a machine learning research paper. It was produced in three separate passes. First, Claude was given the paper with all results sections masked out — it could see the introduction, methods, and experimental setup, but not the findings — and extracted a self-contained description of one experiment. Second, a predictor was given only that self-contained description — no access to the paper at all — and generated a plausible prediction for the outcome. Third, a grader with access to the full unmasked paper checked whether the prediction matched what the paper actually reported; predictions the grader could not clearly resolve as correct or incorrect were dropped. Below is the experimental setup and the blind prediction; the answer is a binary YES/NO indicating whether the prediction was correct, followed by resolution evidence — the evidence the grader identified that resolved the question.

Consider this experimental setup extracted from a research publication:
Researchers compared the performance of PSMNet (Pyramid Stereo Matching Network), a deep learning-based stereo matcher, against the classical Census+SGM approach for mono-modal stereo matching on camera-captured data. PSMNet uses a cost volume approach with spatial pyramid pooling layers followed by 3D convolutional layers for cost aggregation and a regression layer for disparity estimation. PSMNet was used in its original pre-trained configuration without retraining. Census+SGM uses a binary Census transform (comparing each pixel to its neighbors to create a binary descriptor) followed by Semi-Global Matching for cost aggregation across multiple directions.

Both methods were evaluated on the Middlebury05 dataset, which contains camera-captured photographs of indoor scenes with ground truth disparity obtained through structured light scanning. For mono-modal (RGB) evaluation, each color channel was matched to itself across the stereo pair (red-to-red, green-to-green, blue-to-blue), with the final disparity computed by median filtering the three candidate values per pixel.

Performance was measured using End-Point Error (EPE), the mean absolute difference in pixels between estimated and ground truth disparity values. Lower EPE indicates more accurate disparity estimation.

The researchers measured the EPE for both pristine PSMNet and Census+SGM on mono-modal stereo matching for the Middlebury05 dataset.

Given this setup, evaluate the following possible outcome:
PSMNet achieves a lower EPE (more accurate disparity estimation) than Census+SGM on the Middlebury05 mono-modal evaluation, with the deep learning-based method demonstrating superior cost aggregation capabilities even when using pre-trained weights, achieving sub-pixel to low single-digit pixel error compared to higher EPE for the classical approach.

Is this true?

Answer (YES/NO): NO